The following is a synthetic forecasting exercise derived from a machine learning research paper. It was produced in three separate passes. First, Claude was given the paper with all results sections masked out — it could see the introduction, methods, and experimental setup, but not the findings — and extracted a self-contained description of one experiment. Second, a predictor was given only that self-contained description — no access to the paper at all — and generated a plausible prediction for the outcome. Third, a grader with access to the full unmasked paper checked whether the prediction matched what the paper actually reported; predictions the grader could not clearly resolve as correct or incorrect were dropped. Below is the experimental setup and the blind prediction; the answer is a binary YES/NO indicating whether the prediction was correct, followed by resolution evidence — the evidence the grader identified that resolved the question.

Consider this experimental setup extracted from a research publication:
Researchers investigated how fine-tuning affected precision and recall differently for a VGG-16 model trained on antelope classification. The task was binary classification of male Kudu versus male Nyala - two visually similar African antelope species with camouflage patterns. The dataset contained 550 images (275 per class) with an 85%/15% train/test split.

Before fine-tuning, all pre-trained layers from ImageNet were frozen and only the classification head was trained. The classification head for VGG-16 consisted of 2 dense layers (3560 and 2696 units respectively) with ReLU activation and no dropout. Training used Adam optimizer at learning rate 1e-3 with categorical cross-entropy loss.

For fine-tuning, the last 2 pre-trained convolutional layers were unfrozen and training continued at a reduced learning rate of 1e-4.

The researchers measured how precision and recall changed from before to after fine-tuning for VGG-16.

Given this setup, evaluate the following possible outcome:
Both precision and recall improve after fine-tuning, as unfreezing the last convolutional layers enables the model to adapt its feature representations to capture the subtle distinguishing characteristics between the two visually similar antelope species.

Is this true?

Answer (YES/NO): NO